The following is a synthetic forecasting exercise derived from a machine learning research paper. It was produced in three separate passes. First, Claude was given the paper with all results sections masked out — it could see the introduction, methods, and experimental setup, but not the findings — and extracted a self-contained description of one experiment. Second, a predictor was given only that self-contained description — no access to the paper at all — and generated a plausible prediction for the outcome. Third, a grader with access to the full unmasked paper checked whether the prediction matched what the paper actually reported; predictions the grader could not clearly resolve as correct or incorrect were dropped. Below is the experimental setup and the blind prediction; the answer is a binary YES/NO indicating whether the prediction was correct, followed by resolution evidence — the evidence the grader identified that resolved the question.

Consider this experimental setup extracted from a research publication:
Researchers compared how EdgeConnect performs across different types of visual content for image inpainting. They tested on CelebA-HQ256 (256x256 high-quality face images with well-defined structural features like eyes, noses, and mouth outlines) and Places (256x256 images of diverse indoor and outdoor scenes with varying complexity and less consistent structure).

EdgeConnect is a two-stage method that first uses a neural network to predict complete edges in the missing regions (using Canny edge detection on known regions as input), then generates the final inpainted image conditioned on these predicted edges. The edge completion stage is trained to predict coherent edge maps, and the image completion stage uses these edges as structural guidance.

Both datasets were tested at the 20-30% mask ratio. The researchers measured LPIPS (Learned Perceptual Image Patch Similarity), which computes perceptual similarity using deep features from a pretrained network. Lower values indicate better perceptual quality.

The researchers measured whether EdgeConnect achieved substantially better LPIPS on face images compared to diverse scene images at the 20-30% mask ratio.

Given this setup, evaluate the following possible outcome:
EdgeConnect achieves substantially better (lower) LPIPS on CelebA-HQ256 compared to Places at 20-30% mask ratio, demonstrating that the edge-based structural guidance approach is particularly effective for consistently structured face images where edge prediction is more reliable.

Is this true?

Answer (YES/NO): YES